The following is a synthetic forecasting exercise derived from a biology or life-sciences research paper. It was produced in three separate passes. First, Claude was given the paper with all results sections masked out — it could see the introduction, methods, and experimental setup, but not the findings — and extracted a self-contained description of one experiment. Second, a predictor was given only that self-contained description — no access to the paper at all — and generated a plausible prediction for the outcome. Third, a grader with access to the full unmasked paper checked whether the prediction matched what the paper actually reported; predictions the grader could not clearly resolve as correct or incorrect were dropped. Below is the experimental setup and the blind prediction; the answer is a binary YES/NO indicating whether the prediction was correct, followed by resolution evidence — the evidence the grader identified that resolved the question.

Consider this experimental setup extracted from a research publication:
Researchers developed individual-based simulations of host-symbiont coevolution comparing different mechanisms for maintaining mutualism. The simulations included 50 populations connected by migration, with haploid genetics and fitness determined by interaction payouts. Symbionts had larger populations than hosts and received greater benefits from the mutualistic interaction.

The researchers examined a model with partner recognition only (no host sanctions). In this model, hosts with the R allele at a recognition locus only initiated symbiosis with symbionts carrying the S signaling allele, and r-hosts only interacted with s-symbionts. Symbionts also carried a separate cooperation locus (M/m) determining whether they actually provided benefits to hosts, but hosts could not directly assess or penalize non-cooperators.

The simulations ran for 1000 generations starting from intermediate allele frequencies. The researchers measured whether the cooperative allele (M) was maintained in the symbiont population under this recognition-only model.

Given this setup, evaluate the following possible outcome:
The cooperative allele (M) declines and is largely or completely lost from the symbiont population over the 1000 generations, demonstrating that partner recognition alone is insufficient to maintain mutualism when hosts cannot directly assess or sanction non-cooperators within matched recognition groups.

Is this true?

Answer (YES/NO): YES